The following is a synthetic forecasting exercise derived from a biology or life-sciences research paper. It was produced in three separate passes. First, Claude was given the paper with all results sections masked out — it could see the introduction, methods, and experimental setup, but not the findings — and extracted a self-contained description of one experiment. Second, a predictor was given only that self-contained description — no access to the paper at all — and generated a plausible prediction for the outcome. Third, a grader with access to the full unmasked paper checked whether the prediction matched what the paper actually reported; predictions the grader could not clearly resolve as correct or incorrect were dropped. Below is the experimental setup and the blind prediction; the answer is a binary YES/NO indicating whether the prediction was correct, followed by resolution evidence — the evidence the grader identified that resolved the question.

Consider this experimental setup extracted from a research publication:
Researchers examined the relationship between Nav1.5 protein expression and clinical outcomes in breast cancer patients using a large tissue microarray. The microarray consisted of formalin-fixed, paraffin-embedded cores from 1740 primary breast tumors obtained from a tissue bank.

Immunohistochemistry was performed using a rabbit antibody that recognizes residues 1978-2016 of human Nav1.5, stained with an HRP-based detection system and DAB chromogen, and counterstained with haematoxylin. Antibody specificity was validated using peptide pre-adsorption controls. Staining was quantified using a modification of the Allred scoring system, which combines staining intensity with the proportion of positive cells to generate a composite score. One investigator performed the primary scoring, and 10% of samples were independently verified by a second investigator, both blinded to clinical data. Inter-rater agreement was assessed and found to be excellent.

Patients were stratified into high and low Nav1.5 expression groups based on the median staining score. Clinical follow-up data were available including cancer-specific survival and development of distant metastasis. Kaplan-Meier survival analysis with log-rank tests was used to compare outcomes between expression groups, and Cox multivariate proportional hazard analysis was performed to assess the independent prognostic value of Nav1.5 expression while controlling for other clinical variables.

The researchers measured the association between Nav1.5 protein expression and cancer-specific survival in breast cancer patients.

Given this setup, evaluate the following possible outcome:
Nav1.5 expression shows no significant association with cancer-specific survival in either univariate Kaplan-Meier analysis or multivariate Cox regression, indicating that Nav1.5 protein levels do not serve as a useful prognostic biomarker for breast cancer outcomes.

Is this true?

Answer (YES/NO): NO